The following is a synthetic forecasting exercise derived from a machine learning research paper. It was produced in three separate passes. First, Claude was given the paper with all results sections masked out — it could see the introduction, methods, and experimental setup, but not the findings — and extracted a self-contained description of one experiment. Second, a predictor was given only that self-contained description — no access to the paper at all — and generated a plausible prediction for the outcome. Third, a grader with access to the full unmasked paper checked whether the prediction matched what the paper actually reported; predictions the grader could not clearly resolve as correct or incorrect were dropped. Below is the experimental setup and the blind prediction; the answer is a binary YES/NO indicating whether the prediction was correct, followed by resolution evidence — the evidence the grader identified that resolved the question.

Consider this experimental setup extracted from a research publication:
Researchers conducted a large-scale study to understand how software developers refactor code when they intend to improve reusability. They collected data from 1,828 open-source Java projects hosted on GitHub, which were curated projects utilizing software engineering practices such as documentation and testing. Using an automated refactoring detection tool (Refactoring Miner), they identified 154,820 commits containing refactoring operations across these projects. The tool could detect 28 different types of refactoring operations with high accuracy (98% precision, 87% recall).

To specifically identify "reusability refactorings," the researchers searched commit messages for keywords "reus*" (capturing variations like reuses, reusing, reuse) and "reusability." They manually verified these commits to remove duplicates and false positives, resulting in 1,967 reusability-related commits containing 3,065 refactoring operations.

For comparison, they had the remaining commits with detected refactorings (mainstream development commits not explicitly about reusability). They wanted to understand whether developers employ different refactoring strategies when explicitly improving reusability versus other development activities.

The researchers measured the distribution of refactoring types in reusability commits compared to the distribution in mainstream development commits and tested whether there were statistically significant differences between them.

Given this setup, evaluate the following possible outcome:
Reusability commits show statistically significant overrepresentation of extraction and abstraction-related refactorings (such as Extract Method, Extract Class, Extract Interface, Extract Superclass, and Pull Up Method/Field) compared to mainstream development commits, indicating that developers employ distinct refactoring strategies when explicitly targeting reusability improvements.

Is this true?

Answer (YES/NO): NO